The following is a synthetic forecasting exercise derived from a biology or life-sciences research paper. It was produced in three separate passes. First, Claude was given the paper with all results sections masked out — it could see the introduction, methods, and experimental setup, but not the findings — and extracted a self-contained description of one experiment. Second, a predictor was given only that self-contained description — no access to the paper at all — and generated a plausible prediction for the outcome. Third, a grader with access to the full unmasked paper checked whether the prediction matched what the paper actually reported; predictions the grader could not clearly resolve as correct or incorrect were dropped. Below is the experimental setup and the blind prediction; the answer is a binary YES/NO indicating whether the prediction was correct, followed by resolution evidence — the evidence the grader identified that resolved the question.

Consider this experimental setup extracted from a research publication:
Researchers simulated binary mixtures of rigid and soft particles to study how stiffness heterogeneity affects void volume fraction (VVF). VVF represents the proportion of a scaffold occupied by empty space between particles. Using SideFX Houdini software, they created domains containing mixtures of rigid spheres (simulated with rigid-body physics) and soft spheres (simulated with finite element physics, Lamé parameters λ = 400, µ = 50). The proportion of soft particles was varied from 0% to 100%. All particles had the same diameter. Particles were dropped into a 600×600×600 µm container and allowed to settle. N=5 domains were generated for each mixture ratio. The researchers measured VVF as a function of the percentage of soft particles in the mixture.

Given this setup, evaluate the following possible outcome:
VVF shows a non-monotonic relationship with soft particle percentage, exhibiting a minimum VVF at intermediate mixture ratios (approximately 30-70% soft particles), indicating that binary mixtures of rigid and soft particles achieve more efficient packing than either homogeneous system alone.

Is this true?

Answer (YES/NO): NO